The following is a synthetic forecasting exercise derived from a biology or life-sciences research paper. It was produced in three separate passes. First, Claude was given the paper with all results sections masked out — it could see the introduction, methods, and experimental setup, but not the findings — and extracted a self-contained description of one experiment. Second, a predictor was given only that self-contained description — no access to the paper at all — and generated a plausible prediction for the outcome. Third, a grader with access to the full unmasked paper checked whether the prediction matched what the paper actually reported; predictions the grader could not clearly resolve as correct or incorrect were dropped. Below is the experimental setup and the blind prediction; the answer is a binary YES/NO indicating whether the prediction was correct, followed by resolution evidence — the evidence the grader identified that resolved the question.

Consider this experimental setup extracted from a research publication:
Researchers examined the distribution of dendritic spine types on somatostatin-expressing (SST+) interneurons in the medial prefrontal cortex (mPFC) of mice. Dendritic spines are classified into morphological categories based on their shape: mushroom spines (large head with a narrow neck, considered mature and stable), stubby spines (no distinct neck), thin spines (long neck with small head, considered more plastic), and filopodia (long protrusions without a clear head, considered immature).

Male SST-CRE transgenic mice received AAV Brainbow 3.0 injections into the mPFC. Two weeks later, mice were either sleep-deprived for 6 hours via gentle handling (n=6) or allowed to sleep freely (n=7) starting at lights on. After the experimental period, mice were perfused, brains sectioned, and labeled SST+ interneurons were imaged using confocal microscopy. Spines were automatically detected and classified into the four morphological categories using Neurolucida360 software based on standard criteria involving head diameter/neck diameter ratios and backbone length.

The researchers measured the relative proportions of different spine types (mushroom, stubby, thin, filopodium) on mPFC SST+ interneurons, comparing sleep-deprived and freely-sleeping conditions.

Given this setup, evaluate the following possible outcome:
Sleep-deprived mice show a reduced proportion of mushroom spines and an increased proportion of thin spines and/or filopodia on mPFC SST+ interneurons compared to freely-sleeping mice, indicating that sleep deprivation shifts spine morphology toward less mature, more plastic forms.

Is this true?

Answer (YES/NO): NO